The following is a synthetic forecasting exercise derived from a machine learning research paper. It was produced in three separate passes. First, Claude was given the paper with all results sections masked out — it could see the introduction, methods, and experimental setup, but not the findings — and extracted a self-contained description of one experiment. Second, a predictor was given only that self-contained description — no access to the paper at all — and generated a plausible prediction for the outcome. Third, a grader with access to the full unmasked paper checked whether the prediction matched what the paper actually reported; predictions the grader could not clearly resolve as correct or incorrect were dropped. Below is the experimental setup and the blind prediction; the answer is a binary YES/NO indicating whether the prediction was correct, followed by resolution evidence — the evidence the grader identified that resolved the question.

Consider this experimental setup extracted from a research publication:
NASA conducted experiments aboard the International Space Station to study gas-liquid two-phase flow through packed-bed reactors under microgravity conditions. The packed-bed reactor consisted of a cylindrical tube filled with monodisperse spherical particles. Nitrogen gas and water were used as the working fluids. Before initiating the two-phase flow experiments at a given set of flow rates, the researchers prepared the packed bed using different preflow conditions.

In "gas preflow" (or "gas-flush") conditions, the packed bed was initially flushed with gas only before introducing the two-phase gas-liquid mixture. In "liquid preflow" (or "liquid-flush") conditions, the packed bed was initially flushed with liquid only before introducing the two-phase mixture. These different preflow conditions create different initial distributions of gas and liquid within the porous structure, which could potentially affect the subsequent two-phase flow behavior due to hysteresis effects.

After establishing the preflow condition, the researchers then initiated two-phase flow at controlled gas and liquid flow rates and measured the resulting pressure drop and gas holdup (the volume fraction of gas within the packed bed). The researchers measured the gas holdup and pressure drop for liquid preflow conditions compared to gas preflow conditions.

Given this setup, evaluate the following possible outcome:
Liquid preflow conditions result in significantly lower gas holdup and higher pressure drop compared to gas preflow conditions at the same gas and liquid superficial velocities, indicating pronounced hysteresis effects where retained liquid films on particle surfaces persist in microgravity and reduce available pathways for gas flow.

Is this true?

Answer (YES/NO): NO